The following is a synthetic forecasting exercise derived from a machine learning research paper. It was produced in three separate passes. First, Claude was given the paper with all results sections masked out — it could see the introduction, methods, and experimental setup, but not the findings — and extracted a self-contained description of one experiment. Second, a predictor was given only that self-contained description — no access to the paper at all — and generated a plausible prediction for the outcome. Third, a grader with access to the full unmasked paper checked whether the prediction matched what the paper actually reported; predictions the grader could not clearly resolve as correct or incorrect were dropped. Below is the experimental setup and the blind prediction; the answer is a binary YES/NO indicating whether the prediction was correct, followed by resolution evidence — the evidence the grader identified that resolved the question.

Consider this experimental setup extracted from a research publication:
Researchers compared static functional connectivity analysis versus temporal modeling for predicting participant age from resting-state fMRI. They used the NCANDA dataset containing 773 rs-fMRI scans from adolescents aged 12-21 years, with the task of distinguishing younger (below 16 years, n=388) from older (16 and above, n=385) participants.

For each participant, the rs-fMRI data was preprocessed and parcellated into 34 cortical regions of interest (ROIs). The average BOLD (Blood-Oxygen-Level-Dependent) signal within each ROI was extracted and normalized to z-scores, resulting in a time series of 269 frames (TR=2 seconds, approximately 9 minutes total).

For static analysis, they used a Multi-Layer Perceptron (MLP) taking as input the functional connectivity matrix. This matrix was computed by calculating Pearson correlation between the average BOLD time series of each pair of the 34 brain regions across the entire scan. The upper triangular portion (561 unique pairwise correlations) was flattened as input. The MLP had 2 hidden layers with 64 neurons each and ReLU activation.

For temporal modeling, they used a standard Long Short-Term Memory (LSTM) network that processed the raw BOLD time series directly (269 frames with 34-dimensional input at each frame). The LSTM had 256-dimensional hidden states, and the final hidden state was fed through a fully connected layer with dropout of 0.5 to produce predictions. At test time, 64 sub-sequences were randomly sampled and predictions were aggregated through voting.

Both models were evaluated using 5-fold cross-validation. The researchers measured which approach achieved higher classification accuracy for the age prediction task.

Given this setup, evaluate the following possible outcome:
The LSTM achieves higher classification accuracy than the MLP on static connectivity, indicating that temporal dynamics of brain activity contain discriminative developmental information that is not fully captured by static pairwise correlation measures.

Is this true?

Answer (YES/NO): YES